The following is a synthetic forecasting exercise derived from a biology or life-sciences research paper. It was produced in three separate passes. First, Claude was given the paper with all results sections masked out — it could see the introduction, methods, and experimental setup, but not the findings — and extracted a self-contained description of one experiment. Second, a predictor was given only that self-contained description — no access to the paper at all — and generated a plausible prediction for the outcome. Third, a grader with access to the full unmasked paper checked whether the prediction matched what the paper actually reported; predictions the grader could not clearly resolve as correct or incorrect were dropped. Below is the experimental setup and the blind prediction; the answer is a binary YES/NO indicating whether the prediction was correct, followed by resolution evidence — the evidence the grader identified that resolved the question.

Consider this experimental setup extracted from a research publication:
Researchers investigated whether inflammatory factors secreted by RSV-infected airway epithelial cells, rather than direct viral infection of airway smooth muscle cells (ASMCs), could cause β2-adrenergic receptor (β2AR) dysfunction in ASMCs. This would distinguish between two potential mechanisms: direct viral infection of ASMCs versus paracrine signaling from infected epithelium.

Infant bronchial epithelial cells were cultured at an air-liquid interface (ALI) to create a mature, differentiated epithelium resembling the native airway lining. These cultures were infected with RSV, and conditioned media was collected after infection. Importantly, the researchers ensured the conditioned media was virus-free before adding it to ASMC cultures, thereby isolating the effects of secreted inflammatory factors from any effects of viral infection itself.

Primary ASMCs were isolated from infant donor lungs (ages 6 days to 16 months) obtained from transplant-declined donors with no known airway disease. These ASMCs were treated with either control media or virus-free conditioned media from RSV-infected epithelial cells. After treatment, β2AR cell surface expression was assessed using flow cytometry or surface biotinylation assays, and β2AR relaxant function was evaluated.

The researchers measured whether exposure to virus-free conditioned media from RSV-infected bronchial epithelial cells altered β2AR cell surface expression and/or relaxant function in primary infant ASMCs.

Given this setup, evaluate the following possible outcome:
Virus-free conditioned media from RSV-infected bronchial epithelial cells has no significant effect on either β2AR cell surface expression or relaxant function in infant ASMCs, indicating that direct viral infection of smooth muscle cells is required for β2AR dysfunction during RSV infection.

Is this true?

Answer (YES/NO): NO